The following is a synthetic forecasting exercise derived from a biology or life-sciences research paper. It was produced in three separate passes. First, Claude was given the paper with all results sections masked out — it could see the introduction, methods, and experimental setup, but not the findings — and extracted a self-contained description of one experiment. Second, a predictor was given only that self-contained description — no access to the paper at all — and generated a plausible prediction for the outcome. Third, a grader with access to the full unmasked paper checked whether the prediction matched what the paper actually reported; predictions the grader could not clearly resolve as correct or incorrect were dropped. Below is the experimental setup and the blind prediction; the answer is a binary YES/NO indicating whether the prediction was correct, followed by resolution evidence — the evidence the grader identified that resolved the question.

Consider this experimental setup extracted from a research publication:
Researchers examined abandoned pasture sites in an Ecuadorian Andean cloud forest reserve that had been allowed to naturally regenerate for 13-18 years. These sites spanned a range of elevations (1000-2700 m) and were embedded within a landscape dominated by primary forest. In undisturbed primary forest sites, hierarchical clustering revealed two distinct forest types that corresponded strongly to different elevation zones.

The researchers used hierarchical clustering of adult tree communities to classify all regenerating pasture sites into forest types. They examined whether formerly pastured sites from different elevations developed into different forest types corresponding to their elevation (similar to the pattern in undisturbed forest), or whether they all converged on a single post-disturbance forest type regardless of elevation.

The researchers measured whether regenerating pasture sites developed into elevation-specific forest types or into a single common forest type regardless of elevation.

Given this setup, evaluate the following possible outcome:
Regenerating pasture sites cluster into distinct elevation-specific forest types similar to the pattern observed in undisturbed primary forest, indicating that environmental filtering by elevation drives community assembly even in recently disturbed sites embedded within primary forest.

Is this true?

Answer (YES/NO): NO